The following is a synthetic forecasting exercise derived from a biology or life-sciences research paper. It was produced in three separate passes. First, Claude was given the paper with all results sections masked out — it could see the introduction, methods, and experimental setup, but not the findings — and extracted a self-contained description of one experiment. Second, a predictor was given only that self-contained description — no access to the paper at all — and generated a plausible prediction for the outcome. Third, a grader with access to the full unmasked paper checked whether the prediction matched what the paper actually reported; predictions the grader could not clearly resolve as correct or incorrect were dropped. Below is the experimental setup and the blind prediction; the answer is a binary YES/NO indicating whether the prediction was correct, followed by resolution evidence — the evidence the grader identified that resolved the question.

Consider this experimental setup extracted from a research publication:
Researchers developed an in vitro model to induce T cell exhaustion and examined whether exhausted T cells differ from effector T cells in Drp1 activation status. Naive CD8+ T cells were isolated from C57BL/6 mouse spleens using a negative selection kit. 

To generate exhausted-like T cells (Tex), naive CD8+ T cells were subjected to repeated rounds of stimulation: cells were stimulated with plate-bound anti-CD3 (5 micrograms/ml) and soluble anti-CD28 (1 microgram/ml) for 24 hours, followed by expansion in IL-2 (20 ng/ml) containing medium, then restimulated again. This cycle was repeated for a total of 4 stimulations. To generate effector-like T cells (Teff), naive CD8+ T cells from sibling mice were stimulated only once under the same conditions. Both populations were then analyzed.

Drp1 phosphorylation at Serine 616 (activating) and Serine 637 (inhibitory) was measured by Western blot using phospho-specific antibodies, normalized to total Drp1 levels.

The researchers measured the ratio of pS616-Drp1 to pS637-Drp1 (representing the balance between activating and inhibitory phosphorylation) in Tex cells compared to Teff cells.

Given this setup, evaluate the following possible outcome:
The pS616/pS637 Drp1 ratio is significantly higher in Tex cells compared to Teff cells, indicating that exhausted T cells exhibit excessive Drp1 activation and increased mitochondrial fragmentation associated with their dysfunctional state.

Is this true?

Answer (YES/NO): NO